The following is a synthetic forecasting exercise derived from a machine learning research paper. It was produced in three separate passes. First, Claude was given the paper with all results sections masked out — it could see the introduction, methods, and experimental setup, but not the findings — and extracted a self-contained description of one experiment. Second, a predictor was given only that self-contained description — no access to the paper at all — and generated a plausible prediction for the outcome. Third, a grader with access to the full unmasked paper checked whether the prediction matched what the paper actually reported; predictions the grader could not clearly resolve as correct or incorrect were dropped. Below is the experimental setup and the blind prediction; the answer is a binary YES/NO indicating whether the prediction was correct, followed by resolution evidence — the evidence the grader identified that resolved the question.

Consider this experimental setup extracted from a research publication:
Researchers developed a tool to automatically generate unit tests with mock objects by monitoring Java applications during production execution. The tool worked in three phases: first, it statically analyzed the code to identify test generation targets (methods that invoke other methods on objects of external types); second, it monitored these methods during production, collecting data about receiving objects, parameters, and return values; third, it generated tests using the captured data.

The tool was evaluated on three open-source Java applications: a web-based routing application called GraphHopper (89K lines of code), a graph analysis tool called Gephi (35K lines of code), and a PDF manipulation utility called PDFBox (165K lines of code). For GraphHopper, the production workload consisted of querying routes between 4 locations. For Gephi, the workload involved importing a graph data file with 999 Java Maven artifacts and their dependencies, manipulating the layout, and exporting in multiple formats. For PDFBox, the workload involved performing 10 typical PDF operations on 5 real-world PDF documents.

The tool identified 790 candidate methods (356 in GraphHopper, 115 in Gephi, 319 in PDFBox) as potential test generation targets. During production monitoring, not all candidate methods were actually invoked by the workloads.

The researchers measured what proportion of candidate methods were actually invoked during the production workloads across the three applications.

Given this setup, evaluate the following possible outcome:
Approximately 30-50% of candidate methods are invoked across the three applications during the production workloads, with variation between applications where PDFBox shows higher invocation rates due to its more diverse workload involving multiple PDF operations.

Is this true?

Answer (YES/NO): NO